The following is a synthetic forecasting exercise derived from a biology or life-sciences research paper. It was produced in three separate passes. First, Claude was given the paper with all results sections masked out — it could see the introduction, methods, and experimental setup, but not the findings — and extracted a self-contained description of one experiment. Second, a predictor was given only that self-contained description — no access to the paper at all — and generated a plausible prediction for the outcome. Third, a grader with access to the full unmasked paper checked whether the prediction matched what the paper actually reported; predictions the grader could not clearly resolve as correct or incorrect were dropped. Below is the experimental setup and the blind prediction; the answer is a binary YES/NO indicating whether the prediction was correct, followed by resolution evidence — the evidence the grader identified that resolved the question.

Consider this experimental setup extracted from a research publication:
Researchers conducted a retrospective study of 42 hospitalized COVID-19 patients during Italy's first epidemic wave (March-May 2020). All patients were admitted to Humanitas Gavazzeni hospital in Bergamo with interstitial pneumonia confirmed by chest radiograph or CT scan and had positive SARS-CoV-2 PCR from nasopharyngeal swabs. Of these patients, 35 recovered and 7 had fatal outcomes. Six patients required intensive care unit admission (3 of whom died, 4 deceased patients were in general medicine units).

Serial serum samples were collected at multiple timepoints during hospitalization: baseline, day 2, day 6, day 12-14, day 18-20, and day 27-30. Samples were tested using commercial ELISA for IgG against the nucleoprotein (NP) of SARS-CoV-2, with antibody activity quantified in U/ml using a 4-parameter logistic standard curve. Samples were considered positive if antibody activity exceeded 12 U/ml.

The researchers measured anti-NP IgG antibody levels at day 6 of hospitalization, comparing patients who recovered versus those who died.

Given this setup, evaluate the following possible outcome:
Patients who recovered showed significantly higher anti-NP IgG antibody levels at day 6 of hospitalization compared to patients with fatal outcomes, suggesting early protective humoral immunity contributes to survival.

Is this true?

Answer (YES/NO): NO